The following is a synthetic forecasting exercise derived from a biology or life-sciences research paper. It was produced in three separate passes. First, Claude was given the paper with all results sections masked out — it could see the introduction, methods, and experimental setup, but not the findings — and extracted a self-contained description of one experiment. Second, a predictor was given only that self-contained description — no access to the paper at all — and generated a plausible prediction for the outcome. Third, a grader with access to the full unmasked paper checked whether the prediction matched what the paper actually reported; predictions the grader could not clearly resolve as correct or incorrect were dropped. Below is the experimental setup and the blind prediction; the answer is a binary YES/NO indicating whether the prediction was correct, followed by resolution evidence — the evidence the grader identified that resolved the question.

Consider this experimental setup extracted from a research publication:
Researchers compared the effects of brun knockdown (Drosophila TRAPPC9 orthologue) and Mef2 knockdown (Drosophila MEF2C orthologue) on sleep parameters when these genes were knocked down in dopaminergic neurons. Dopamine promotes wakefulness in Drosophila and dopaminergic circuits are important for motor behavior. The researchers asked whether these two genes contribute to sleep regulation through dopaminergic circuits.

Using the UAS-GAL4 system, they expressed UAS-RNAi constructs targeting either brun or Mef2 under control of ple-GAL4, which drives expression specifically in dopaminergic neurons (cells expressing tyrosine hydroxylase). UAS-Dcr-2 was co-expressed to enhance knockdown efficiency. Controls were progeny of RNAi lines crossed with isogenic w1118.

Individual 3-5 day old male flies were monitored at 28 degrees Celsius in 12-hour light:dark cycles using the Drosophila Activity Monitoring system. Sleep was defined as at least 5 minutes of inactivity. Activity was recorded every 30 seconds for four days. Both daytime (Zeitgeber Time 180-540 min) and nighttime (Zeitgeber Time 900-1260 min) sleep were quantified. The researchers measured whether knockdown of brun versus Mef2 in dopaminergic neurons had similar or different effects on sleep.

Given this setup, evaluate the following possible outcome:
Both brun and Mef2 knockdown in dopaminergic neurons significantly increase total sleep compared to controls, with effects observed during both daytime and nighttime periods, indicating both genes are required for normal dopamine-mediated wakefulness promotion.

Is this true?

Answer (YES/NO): NO